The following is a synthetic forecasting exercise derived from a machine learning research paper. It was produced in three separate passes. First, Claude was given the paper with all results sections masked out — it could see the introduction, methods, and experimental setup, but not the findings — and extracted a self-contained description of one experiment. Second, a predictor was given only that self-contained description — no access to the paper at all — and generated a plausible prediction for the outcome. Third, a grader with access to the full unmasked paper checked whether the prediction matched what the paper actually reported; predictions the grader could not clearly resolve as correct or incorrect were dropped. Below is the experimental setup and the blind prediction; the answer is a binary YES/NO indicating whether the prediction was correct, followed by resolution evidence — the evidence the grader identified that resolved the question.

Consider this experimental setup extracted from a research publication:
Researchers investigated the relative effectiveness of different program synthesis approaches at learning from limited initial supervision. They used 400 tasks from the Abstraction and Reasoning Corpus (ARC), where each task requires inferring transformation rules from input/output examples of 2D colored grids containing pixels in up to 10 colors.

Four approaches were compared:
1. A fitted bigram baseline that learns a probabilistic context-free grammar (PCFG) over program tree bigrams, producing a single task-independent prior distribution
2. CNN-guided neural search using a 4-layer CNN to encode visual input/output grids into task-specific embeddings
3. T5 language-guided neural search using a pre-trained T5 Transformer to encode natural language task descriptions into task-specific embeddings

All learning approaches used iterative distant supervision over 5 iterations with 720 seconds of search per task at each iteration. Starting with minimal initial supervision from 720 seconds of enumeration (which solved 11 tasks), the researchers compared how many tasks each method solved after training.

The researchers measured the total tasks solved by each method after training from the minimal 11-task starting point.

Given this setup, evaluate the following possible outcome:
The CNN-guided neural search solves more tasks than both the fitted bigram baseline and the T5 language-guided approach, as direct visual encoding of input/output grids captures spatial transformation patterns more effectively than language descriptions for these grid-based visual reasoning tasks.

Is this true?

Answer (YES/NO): YES